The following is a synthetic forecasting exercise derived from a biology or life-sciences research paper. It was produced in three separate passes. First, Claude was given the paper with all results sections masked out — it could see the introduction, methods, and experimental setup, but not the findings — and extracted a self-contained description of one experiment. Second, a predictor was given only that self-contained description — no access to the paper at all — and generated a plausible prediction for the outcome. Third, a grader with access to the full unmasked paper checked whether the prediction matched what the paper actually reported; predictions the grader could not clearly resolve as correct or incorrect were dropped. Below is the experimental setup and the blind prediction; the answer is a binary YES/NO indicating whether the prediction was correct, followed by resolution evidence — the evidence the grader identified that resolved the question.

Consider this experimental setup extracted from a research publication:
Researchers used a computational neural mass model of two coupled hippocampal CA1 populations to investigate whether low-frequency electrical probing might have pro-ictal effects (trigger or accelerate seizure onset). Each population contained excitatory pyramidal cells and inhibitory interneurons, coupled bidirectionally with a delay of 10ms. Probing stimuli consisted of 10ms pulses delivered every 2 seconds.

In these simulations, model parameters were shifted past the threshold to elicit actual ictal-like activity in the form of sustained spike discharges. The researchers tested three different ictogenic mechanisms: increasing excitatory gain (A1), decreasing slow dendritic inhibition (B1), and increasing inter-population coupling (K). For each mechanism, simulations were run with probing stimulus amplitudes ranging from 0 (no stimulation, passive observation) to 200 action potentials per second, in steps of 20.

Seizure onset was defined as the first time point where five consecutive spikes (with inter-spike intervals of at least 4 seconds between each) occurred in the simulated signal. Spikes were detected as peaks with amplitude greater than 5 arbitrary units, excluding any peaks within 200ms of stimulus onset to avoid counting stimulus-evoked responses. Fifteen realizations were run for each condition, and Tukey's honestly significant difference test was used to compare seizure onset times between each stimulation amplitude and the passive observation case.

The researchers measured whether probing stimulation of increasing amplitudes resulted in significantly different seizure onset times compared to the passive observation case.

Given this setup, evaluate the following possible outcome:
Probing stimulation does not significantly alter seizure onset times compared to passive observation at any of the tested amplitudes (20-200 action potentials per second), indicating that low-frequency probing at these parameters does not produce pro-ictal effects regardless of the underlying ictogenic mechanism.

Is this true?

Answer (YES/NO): YES